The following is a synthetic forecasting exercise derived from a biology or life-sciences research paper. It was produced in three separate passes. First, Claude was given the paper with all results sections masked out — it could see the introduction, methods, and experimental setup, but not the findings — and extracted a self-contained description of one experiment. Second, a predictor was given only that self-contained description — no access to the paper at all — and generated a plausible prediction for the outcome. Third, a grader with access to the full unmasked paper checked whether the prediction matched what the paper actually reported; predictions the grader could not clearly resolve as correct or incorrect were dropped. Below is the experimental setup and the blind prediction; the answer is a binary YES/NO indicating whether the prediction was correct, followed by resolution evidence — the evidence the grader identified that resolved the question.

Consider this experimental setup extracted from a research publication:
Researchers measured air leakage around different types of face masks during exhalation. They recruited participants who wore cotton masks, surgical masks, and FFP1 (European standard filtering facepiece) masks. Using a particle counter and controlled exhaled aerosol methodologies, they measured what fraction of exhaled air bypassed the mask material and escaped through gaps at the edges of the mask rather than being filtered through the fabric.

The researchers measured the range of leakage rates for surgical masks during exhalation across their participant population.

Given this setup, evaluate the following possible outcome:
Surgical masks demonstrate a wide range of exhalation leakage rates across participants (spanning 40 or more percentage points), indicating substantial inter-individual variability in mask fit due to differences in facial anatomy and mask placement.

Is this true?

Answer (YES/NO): YES